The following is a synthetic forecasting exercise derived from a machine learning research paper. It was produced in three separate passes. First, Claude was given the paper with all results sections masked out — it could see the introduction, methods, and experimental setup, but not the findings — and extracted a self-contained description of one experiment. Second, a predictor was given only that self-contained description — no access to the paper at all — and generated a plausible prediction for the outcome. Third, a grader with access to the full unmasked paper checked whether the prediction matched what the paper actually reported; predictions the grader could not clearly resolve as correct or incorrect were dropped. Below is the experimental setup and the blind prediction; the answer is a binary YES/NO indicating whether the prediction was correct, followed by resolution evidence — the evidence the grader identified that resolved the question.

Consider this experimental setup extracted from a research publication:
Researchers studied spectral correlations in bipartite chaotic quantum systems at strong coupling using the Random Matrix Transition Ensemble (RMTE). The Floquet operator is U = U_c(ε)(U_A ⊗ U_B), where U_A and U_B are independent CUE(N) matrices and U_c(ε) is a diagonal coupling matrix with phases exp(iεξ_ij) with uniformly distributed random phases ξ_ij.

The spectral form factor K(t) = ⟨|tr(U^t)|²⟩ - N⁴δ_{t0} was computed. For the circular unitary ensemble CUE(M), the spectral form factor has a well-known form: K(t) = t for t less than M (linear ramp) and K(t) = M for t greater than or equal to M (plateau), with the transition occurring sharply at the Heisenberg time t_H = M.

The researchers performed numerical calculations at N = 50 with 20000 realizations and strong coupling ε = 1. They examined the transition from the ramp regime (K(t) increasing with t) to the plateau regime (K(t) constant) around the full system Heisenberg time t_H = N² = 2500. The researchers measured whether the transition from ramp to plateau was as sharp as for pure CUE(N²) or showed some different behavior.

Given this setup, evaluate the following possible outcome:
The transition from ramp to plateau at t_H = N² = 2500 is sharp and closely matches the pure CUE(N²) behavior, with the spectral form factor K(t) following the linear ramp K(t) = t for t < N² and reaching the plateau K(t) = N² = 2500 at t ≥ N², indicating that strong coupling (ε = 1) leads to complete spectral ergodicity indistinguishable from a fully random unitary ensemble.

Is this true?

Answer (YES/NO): YES